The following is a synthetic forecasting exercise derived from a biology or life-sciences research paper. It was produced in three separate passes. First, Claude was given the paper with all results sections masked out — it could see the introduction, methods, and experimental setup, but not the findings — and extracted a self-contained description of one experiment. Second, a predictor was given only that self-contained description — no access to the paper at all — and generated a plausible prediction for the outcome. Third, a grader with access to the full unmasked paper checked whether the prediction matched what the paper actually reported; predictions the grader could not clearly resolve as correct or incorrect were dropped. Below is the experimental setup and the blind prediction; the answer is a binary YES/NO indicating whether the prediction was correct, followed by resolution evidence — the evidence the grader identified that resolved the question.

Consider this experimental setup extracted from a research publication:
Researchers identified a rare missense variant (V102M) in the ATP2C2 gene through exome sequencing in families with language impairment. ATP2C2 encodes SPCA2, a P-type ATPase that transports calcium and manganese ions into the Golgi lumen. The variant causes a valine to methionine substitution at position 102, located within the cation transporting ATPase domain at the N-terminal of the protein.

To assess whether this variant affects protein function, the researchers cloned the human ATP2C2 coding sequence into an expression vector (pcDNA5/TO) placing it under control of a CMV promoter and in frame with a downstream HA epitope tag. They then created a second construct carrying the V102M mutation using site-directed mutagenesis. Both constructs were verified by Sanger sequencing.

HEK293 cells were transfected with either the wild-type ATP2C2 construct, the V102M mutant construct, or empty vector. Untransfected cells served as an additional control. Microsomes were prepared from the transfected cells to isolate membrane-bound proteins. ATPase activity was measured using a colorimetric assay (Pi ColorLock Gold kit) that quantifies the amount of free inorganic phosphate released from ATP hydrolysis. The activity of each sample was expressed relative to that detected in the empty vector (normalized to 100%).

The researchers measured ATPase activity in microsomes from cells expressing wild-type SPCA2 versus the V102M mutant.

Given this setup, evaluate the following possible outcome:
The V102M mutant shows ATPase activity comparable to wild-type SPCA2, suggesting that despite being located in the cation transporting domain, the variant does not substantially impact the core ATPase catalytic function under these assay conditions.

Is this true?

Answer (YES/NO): NO